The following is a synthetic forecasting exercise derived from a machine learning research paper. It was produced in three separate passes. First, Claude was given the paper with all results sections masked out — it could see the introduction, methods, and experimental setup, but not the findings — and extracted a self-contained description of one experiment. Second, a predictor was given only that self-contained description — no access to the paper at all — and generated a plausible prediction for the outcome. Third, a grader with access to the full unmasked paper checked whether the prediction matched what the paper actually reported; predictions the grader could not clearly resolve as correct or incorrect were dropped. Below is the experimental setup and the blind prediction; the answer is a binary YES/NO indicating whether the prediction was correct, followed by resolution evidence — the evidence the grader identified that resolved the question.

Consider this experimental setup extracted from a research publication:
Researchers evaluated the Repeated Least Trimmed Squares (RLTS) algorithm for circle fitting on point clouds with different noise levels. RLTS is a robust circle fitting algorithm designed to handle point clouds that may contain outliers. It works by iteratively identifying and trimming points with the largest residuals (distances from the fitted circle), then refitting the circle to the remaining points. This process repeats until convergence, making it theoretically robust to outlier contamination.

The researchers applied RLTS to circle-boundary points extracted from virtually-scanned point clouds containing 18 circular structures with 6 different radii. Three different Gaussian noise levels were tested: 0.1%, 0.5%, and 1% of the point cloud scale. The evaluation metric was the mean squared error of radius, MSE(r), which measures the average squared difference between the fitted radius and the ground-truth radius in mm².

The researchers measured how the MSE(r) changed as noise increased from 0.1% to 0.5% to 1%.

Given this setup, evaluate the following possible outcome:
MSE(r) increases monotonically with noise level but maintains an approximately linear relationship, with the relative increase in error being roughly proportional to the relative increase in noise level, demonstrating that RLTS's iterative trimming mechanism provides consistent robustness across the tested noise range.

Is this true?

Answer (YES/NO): NO